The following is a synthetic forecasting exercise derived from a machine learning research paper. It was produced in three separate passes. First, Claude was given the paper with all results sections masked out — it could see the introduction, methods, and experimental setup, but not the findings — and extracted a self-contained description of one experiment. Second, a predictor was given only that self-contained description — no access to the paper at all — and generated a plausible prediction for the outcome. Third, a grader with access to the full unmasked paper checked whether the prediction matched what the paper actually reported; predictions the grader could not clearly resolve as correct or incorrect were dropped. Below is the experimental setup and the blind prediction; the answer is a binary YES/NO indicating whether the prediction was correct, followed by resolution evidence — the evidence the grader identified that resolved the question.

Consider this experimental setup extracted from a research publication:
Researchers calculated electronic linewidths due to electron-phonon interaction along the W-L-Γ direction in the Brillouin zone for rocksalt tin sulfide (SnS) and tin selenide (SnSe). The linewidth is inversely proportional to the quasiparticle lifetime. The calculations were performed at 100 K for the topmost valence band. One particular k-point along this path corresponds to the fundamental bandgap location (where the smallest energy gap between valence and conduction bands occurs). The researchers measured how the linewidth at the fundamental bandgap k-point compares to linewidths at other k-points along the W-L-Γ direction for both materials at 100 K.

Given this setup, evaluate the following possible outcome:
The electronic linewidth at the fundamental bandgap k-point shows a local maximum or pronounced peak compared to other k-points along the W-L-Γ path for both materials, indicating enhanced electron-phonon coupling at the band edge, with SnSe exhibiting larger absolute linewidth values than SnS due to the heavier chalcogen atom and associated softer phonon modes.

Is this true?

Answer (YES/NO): NO